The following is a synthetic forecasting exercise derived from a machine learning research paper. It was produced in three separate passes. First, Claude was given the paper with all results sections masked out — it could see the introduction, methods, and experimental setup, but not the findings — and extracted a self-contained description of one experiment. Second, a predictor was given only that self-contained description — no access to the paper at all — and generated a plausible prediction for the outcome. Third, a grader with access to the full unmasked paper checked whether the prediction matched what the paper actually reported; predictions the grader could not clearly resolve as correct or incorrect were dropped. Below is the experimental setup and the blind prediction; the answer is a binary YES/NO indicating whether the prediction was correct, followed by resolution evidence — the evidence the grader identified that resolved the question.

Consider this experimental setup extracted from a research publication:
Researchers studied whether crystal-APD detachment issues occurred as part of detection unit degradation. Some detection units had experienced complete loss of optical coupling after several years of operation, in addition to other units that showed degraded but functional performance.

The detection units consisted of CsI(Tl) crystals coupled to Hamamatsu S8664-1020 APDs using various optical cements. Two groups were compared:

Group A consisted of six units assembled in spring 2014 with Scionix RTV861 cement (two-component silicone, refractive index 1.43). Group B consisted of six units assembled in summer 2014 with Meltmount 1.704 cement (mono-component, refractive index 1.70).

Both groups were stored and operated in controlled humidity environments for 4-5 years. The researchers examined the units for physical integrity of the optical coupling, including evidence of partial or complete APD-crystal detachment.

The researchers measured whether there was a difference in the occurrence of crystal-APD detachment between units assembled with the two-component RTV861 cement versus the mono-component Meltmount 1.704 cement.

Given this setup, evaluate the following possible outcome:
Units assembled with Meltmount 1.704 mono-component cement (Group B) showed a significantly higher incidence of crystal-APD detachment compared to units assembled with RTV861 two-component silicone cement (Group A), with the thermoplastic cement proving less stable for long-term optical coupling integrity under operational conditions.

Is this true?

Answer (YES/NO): NO